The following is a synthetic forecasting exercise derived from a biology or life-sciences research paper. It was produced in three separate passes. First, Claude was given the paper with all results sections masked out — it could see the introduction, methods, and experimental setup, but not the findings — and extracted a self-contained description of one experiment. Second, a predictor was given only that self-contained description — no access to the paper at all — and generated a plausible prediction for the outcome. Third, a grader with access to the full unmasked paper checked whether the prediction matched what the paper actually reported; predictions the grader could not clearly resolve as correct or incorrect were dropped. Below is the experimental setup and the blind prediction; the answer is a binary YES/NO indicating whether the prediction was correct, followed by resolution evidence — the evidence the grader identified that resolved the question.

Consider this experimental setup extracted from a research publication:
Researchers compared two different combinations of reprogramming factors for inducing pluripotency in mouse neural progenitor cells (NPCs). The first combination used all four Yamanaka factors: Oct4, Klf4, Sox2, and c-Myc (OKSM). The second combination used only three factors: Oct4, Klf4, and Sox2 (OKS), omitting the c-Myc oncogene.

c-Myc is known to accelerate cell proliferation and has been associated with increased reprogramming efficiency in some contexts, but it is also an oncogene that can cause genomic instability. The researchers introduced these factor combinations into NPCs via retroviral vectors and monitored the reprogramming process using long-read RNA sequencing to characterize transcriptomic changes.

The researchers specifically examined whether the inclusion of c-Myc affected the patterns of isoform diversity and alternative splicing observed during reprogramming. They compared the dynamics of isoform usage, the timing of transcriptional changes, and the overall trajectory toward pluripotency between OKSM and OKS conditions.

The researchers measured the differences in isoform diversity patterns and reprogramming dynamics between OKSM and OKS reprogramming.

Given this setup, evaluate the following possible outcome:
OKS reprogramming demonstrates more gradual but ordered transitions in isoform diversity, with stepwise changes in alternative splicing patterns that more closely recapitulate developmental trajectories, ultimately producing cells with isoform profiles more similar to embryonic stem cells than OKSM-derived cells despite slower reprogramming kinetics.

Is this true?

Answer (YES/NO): NO